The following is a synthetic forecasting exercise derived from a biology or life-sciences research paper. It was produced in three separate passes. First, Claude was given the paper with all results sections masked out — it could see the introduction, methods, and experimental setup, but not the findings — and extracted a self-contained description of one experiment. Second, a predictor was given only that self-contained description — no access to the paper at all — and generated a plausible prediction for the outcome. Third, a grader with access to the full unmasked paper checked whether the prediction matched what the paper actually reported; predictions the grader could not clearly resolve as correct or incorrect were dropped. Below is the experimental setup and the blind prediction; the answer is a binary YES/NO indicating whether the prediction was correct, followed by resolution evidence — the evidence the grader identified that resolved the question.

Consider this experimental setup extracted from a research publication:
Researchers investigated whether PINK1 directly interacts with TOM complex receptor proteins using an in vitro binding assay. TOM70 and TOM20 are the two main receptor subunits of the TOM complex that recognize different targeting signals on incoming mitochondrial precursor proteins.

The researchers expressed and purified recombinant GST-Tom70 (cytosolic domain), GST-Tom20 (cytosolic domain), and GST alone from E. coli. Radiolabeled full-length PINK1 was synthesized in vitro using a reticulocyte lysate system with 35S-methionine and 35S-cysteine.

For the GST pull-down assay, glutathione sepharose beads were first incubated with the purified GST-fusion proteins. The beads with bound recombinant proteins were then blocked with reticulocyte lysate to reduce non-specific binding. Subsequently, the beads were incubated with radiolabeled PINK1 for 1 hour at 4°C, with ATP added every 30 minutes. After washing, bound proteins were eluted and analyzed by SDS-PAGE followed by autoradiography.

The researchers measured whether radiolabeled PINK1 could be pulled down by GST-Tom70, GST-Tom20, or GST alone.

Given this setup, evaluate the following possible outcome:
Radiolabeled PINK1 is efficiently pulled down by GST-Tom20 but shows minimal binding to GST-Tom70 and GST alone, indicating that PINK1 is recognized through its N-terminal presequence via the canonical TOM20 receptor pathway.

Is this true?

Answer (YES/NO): NO